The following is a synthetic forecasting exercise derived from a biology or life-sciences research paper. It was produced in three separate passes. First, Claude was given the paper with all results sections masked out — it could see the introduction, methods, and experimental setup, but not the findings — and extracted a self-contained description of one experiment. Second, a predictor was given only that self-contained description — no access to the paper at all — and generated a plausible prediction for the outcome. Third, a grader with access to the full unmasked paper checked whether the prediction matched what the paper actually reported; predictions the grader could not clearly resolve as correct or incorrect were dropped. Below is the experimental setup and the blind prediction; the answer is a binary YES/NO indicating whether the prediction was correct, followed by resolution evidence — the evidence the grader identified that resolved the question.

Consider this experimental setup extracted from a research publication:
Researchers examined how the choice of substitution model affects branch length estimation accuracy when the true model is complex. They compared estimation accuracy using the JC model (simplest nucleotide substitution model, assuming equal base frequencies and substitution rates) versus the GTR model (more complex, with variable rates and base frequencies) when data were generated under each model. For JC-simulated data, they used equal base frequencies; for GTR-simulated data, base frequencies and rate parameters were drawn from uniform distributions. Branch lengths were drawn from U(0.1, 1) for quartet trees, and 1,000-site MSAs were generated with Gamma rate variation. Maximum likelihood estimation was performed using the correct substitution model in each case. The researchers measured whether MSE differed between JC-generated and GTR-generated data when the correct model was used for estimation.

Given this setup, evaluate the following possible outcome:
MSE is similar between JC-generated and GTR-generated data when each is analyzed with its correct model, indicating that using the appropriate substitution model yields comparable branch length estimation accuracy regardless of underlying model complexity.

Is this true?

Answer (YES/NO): YES